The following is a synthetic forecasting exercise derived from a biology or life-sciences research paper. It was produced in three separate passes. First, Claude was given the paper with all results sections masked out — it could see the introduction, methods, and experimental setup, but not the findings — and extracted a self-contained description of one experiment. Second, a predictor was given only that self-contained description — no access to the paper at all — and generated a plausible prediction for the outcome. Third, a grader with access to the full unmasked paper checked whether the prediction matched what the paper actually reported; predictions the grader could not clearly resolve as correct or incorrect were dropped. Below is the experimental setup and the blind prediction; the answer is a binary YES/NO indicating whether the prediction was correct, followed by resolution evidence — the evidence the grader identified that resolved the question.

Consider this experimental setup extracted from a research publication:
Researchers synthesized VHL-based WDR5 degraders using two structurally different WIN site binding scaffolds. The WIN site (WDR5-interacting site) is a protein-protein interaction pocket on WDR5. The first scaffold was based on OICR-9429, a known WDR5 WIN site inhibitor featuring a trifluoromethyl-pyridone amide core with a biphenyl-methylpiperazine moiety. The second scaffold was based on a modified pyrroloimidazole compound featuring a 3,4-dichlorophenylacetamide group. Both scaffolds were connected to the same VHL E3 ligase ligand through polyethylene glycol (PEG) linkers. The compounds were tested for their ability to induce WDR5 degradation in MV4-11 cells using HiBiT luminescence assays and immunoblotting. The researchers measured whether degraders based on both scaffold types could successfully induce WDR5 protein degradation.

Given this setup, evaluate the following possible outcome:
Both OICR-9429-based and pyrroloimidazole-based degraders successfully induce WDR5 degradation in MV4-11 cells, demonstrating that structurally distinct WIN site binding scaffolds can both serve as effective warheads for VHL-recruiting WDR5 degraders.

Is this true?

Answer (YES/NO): YES